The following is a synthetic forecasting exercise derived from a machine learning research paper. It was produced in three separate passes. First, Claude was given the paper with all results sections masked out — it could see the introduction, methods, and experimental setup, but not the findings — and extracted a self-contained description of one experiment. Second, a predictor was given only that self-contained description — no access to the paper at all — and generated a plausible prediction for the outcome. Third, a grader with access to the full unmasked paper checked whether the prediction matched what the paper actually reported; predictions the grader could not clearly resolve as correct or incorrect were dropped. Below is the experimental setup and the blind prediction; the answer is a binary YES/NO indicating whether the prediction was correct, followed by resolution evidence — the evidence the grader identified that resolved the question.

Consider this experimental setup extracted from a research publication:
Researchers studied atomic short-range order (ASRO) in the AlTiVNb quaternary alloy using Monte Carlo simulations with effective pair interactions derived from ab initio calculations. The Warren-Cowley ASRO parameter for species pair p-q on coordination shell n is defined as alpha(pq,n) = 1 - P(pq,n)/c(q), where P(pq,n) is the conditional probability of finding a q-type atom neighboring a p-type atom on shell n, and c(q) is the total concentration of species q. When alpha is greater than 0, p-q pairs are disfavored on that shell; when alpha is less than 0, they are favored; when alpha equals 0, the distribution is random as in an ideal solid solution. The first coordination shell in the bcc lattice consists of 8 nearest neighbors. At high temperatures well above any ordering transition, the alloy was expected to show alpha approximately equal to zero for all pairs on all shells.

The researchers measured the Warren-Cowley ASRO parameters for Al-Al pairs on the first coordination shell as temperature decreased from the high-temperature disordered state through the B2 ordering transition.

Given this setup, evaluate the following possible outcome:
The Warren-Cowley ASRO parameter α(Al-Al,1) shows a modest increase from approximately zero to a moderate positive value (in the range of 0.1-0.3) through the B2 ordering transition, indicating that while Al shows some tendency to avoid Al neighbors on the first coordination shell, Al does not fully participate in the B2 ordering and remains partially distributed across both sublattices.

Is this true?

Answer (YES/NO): NO